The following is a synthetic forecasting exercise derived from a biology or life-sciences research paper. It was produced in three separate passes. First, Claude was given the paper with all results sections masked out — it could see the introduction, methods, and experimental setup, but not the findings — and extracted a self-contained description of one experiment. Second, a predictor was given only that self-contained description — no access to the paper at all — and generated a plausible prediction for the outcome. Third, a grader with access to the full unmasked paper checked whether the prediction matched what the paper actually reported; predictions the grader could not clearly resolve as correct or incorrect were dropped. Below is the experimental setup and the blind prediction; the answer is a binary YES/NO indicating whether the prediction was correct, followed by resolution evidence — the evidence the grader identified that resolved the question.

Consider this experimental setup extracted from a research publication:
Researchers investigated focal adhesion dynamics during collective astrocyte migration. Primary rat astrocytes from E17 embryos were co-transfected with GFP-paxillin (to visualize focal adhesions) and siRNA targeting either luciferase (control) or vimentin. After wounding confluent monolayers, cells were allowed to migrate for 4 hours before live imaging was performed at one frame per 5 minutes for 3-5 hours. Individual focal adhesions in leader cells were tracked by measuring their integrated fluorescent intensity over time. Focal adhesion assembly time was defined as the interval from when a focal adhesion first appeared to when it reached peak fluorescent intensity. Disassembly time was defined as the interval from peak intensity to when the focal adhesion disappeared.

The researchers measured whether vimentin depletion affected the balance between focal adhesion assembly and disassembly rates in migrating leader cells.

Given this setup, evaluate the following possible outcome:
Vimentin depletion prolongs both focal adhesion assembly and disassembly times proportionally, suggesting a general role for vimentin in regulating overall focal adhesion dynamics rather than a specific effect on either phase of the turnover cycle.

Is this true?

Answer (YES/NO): YES